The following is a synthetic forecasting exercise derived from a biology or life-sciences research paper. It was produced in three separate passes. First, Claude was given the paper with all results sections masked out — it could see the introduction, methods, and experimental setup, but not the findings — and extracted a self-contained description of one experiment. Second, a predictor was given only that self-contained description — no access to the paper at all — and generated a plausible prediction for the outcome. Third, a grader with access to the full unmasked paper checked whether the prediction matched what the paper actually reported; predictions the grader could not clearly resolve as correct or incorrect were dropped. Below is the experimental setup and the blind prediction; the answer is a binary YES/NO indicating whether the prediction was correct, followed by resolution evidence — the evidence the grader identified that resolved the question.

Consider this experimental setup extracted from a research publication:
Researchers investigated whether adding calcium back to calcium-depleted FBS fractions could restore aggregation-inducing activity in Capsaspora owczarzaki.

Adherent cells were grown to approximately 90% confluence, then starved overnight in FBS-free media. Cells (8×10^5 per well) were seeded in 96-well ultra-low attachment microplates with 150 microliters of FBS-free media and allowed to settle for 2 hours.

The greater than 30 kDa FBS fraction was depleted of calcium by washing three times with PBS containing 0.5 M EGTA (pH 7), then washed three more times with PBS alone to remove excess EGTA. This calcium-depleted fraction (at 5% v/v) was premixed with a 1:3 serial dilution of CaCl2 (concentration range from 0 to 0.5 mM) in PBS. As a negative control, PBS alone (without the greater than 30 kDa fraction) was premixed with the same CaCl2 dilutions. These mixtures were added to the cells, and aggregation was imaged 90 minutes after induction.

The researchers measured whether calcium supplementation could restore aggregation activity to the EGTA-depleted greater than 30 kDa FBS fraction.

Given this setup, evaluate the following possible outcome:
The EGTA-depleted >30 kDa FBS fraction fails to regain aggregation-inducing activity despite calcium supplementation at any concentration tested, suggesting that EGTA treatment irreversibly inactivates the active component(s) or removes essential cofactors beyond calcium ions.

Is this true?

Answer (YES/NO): NO